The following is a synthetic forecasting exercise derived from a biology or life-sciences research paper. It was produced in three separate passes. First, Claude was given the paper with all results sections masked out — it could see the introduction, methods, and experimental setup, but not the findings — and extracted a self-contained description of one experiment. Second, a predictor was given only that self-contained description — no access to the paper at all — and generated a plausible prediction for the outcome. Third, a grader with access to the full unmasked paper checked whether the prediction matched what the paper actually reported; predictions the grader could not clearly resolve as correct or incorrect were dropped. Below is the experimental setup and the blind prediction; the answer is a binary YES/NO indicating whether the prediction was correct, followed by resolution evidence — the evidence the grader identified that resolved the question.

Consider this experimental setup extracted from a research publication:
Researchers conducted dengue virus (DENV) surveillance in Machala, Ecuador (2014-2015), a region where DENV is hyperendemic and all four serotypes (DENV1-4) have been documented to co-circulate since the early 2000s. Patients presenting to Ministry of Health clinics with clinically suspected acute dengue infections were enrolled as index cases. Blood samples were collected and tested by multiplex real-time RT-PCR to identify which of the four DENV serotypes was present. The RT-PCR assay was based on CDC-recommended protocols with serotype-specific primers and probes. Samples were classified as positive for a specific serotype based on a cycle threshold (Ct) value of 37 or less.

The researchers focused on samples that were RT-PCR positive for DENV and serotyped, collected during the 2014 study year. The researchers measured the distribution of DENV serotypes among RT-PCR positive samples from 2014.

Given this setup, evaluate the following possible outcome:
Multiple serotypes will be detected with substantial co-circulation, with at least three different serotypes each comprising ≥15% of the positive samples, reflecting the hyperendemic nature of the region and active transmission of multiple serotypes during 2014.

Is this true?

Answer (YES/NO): NO